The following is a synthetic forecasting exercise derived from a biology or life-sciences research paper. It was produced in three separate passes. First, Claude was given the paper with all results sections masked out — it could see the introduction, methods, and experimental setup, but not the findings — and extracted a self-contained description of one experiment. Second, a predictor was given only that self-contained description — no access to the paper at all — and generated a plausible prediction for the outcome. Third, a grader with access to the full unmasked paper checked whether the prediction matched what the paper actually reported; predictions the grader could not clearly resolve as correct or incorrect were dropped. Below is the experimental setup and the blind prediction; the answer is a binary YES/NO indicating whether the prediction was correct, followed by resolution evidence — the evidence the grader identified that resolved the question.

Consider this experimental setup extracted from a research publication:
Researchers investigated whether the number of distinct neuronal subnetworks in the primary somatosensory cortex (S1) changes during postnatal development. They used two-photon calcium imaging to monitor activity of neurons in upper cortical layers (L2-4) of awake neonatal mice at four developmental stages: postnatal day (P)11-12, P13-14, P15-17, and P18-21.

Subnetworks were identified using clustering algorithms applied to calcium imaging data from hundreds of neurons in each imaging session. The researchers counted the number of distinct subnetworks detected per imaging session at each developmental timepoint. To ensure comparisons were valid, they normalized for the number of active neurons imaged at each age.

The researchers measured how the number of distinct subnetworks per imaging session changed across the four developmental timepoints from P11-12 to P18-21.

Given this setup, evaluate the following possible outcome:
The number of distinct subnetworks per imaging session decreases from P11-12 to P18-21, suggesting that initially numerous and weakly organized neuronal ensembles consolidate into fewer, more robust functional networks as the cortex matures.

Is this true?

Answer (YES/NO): NO